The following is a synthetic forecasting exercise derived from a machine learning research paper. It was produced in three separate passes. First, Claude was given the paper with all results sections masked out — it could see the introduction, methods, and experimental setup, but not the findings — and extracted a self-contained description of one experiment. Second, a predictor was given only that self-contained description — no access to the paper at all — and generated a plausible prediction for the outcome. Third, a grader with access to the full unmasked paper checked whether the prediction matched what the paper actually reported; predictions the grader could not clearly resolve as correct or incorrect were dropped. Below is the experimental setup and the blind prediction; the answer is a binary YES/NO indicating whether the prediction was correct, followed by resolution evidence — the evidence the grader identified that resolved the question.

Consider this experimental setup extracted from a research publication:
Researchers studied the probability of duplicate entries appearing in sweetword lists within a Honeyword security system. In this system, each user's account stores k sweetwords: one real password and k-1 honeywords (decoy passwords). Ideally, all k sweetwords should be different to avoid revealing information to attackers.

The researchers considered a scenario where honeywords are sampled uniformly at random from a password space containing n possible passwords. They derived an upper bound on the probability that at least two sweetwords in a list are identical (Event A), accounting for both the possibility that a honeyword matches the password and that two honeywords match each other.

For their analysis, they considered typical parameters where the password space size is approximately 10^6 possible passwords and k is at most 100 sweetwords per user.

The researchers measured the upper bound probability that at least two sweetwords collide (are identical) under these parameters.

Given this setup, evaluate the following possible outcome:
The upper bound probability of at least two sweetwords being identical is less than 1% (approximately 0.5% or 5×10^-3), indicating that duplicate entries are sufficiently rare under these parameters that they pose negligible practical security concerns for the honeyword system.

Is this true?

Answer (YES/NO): YES